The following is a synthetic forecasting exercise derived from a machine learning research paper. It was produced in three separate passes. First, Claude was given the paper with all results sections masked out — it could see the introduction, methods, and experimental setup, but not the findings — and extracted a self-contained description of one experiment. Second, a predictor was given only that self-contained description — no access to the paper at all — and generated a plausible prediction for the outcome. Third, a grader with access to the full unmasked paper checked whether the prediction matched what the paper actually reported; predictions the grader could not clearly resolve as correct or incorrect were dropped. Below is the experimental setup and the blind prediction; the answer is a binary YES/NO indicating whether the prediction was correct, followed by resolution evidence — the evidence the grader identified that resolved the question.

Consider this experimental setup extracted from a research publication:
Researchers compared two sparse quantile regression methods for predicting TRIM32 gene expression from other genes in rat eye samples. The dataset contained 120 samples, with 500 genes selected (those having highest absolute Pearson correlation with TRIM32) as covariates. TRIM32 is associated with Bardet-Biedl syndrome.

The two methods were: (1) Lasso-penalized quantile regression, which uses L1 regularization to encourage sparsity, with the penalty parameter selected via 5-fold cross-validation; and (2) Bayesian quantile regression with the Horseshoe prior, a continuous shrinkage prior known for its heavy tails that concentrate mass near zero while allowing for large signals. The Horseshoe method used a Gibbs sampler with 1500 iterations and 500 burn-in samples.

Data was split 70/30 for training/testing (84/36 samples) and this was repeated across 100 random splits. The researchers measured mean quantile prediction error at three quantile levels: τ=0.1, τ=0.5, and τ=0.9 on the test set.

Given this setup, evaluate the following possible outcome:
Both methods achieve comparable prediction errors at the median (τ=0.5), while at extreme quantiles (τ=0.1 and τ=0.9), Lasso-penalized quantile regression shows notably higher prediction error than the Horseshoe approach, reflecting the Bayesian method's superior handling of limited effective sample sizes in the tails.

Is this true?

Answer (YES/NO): NO